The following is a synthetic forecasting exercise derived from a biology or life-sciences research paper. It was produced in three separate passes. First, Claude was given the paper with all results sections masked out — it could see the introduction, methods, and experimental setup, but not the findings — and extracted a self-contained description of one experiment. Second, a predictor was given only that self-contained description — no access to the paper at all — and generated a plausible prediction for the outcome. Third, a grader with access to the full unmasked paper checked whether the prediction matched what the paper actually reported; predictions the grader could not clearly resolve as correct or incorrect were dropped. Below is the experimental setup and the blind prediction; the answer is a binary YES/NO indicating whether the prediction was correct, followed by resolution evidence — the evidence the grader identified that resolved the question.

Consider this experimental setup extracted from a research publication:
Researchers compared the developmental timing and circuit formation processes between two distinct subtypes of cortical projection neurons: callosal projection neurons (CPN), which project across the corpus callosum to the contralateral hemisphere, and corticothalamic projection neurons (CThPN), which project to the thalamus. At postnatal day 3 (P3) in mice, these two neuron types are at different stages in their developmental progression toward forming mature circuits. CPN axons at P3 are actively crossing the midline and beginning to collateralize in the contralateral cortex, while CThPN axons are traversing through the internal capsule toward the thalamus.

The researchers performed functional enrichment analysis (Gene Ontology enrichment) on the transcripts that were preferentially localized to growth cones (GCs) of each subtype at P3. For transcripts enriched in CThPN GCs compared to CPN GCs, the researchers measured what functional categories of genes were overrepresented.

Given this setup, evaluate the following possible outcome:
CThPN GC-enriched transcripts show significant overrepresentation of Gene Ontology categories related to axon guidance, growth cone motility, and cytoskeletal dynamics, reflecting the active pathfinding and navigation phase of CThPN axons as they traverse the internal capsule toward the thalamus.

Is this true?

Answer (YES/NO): NO